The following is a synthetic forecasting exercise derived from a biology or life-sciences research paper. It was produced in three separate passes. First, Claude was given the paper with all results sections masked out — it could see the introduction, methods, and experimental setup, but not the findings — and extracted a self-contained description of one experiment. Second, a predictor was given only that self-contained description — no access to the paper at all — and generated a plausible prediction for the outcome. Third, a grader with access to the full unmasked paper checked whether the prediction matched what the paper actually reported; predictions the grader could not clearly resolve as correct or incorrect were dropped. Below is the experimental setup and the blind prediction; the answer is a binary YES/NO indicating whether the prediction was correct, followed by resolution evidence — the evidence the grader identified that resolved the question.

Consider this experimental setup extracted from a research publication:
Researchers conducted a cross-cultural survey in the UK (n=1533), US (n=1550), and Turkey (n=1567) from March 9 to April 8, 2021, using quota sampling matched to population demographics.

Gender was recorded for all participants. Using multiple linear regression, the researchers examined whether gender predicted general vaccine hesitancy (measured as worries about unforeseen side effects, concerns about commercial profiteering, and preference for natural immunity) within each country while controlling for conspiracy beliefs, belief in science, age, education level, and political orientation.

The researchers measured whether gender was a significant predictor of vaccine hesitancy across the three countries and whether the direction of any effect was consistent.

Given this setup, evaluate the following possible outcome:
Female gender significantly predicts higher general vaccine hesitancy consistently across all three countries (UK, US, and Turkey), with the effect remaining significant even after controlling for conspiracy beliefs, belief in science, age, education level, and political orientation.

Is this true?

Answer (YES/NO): NO